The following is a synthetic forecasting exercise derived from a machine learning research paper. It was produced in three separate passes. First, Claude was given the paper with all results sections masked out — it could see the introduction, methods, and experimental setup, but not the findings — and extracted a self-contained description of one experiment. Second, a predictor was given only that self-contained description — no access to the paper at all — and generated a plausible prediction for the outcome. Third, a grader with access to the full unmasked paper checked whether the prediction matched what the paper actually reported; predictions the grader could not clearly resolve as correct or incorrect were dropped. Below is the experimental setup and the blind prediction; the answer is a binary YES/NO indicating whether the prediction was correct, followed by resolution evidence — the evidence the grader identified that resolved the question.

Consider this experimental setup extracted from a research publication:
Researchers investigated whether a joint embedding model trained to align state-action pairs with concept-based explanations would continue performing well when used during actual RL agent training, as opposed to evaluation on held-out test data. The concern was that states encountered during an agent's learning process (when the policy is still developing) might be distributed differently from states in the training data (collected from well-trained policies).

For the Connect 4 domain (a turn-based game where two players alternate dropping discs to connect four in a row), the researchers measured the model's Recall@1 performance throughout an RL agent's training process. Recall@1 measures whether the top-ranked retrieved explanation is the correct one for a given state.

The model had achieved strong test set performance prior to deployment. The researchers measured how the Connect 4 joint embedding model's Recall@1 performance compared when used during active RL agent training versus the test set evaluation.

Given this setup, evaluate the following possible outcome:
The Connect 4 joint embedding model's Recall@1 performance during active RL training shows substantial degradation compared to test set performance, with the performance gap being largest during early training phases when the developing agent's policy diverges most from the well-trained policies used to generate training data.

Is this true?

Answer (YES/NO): NO